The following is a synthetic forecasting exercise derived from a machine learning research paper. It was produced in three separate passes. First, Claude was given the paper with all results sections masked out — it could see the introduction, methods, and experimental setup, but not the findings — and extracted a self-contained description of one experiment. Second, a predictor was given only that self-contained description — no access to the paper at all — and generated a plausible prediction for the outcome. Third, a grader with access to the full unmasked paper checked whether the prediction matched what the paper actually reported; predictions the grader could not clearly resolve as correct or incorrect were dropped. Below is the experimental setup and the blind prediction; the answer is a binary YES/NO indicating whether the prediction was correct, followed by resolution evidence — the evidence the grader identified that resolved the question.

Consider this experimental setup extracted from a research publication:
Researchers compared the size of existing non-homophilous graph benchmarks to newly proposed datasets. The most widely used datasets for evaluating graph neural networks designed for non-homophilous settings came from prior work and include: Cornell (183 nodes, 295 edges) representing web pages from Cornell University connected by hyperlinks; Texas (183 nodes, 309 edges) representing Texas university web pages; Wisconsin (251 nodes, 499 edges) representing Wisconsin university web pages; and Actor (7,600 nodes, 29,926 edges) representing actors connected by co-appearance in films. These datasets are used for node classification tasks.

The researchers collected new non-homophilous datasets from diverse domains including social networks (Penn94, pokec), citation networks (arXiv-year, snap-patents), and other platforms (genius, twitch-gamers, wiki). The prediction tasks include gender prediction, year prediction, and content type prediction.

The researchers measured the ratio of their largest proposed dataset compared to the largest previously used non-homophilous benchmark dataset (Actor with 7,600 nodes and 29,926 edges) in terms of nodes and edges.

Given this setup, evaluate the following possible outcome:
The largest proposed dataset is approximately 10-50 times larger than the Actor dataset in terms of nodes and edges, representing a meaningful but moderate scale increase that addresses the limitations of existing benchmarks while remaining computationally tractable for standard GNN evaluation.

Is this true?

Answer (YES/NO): NO